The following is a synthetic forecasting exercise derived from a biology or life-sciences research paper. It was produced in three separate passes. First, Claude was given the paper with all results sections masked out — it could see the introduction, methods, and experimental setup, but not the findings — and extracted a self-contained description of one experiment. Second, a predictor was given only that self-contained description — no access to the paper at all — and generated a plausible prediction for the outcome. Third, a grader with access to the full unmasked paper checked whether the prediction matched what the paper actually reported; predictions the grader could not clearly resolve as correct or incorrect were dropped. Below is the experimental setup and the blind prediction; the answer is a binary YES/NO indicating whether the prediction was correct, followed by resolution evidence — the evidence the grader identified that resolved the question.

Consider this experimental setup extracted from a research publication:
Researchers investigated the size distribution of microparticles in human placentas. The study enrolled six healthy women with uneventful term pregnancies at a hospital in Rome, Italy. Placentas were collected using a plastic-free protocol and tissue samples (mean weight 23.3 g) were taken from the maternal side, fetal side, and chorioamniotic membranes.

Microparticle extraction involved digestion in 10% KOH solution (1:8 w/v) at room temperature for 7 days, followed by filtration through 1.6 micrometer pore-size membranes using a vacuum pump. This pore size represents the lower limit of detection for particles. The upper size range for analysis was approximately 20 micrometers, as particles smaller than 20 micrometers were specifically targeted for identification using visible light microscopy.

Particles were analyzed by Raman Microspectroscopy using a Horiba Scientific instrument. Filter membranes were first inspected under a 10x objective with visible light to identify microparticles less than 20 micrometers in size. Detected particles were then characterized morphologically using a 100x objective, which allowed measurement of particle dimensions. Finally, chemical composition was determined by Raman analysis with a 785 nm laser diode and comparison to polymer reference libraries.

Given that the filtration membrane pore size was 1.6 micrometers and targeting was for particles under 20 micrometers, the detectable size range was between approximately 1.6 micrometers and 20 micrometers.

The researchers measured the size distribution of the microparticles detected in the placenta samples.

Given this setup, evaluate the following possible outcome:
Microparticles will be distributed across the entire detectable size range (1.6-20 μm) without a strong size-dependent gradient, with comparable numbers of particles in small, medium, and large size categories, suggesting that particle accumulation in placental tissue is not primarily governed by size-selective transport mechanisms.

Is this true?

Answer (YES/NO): NO